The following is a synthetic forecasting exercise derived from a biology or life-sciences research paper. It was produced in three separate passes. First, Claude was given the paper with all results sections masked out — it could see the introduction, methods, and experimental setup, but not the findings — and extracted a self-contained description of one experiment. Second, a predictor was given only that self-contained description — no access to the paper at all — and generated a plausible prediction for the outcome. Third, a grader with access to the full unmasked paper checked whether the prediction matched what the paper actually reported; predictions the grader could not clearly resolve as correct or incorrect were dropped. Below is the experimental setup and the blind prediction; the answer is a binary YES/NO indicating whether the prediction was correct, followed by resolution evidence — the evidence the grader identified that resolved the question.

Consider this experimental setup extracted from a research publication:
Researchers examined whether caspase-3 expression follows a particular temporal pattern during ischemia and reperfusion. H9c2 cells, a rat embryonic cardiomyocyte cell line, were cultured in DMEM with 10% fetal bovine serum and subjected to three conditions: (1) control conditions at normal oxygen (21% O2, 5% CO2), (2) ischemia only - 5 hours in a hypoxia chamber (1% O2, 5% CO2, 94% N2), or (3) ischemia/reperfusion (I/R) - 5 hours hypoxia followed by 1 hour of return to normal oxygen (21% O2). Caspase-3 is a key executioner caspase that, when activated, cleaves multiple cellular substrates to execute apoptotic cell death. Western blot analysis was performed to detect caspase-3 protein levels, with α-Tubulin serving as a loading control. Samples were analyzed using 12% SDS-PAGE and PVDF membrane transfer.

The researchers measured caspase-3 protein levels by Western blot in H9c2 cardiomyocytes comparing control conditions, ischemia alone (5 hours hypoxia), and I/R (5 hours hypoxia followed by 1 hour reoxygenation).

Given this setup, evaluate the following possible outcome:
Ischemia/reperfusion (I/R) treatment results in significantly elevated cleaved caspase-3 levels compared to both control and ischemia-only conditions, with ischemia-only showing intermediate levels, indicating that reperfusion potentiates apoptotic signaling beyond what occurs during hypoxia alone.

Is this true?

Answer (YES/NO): YES